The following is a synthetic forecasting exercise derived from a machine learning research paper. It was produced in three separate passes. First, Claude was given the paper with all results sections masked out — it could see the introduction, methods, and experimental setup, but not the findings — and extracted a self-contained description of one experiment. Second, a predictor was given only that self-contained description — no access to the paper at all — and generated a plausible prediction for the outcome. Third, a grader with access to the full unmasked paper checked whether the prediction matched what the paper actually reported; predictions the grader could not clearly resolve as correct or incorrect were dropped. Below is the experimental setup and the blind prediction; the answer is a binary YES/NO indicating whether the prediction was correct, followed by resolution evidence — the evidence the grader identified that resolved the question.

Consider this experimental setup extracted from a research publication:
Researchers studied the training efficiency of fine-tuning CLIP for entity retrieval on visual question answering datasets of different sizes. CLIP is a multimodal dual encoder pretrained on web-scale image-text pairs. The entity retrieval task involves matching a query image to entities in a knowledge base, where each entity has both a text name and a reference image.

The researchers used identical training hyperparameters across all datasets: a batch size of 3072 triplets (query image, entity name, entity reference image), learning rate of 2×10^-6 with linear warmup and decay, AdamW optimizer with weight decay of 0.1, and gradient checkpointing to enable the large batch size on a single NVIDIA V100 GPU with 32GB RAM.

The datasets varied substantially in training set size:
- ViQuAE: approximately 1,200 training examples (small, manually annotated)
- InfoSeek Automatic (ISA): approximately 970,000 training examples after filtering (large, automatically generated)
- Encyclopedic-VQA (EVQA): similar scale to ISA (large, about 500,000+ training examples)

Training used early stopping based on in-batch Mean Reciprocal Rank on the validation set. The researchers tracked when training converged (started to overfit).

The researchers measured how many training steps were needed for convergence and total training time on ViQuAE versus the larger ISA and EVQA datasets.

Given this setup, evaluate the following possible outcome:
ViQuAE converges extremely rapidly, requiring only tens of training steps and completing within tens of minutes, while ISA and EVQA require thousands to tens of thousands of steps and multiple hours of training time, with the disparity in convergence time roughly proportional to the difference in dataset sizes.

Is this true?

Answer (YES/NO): NO